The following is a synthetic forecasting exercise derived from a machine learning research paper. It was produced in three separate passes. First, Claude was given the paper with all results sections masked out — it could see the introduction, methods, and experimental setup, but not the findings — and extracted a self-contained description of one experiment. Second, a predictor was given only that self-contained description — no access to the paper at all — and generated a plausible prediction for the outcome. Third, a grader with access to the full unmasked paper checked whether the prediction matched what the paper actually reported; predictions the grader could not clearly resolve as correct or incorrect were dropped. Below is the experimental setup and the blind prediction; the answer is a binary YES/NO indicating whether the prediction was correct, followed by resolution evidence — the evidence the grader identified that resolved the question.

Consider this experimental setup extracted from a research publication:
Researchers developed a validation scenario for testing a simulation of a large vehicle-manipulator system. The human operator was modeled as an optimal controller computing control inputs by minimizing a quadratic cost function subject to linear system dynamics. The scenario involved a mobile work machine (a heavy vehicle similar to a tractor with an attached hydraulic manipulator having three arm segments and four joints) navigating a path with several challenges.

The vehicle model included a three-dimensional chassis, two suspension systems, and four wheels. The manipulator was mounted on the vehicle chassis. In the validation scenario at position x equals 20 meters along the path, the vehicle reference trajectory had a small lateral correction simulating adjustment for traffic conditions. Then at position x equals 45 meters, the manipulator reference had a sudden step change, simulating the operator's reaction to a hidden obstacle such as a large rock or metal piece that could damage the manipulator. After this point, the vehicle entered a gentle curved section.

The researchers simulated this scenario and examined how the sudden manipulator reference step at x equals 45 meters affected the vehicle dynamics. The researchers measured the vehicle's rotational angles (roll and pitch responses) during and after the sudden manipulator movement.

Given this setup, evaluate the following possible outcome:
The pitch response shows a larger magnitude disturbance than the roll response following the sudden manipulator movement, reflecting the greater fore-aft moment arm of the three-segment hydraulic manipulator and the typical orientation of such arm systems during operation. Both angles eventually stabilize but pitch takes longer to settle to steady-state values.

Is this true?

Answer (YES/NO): NO